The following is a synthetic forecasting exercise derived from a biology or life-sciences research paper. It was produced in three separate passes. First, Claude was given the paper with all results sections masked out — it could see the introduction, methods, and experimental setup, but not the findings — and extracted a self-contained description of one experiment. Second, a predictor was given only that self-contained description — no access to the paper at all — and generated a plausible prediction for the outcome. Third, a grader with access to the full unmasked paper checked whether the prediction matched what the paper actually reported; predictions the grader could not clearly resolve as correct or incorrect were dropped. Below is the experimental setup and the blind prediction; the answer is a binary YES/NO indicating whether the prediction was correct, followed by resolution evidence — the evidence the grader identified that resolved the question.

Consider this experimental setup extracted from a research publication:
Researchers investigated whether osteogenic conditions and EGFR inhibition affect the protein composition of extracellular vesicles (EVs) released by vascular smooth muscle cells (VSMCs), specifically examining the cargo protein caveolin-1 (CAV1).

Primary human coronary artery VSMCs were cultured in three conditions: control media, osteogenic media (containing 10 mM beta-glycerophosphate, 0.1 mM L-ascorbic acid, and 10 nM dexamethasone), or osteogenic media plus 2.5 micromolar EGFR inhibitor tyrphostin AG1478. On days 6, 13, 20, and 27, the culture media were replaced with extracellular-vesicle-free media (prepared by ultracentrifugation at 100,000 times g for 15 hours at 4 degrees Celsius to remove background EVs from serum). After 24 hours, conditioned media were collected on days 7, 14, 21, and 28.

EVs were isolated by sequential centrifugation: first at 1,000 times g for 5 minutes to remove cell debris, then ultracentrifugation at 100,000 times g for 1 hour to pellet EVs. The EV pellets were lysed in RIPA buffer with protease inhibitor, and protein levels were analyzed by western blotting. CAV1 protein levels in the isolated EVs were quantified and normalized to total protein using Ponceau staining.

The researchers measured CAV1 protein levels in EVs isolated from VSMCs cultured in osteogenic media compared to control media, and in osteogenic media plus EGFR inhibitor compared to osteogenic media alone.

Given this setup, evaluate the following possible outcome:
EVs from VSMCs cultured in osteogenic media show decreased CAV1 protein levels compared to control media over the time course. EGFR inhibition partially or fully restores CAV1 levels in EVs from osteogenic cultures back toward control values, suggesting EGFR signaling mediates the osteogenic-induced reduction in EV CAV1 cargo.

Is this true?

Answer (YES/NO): NO